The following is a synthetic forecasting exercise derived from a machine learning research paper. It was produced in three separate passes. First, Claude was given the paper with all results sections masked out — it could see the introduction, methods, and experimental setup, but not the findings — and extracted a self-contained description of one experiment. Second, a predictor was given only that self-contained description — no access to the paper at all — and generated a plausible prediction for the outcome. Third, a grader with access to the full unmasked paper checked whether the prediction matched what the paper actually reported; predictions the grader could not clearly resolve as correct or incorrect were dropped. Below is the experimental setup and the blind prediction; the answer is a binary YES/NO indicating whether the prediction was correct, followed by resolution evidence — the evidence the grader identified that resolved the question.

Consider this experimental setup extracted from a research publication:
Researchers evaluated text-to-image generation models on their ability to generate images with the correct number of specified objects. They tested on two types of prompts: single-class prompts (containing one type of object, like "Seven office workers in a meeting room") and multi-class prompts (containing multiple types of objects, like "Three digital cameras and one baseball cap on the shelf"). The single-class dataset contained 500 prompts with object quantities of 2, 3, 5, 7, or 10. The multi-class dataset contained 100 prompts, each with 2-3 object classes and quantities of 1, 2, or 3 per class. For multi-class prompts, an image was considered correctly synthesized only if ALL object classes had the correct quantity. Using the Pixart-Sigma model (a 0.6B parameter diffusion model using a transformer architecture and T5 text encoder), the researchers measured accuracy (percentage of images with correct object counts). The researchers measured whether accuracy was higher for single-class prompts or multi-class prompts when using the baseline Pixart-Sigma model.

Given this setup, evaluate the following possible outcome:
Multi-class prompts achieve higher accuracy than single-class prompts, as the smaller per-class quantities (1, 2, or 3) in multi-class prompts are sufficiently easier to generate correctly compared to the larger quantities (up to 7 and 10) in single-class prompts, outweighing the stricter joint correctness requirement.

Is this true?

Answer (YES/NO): YES